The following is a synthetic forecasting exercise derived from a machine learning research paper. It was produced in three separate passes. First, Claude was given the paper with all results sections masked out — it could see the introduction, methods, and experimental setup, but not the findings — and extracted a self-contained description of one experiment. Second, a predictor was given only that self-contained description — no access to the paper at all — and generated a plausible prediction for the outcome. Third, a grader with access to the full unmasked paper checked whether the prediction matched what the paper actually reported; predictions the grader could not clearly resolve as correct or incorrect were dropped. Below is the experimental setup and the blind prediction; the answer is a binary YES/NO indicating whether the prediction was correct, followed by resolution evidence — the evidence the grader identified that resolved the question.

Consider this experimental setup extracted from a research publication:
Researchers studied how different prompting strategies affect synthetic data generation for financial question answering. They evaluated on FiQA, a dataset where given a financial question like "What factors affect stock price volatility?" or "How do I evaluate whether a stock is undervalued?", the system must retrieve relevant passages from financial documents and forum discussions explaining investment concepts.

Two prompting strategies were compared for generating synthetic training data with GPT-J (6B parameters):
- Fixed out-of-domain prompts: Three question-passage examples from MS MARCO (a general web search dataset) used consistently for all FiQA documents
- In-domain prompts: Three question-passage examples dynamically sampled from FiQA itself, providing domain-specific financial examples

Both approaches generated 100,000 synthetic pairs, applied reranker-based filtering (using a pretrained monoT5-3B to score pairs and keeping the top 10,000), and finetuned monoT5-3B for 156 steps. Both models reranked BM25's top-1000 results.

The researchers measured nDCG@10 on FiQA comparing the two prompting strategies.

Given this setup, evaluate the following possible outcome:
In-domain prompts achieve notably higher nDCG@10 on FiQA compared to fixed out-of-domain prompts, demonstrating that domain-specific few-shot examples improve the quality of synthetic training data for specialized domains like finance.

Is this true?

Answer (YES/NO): NO